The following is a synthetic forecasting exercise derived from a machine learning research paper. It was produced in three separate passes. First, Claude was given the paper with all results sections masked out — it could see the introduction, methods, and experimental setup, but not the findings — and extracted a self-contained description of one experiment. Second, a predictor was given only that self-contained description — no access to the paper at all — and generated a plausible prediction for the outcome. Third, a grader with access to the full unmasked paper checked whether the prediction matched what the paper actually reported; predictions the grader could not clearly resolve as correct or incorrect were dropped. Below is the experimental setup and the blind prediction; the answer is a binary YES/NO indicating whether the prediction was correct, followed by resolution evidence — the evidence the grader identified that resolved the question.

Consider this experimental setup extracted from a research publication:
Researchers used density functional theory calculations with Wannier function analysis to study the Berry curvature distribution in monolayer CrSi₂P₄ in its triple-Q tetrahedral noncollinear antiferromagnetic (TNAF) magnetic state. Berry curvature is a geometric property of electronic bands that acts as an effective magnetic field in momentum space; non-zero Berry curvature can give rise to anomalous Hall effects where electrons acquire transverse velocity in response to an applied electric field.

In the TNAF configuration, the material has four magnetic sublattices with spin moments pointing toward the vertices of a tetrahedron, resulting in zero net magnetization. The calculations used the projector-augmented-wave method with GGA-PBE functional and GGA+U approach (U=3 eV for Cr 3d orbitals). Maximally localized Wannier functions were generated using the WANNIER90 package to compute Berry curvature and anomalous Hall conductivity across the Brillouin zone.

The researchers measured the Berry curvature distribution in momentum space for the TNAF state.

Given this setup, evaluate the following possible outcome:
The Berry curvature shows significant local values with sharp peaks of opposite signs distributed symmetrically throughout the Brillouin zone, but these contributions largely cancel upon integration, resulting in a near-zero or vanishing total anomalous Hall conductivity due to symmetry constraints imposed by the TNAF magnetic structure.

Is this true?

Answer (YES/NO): NO